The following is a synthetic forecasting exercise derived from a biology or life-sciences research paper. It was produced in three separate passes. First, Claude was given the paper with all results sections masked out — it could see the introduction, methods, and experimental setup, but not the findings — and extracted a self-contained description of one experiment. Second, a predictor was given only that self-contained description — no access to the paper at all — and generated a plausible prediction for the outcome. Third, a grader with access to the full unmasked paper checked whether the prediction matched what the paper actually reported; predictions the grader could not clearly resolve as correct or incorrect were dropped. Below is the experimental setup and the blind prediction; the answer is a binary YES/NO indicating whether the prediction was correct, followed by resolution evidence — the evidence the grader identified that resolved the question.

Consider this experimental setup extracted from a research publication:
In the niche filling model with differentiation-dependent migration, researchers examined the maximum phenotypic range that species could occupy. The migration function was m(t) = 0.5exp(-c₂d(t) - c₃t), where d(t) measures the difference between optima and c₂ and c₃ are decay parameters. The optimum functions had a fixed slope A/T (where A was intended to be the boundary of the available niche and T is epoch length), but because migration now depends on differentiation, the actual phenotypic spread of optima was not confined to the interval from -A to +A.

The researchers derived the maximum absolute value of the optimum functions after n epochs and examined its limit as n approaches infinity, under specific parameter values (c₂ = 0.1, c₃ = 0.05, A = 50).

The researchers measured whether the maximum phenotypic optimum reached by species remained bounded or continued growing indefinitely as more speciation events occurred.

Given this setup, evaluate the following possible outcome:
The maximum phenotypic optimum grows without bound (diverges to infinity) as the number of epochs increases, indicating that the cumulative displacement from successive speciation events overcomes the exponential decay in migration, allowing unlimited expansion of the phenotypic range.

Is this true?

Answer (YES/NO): NO